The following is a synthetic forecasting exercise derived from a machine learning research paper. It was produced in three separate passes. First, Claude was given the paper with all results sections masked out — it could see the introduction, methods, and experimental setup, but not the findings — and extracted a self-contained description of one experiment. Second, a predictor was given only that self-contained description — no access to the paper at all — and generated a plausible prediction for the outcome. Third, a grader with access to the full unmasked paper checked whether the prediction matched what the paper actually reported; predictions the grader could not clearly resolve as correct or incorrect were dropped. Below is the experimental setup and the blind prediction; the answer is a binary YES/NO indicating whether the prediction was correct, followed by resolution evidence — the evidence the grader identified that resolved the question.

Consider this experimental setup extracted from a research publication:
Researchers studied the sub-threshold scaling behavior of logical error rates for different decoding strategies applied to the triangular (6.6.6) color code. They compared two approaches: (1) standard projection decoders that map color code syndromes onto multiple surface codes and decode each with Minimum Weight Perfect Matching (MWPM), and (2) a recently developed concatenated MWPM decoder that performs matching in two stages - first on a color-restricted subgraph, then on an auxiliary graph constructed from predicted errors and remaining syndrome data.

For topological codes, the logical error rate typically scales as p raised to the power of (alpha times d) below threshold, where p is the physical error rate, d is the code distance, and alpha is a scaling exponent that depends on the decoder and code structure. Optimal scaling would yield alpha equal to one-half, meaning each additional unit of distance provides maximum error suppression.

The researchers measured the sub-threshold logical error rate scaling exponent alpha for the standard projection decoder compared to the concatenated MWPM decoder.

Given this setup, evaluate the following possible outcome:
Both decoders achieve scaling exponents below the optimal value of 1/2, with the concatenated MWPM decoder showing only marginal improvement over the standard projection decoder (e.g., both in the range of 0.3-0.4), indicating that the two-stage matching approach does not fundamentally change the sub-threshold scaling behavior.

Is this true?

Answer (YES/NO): NO